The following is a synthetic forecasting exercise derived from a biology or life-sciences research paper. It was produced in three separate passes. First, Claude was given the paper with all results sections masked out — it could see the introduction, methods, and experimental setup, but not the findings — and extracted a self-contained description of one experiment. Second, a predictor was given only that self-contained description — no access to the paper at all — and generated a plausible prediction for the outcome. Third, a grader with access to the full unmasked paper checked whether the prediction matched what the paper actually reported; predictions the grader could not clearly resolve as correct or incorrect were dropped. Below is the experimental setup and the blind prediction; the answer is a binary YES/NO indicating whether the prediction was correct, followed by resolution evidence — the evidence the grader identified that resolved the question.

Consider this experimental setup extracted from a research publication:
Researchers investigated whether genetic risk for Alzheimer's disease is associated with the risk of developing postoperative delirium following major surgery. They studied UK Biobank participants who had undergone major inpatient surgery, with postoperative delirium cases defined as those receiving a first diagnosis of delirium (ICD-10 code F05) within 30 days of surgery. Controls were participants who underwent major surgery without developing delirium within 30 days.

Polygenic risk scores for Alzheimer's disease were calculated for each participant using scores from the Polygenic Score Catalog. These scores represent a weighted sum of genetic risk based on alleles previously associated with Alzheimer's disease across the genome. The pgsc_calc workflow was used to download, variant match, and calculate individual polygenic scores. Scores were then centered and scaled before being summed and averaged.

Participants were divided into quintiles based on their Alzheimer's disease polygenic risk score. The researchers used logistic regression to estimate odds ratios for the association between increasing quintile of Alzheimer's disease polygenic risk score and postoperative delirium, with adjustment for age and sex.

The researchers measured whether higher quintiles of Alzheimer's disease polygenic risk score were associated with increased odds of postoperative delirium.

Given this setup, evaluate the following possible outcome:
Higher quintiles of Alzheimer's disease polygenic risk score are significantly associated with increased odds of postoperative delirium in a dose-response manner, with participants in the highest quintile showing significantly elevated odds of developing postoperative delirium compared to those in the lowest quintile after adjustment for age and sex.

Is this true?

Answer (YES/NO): YES